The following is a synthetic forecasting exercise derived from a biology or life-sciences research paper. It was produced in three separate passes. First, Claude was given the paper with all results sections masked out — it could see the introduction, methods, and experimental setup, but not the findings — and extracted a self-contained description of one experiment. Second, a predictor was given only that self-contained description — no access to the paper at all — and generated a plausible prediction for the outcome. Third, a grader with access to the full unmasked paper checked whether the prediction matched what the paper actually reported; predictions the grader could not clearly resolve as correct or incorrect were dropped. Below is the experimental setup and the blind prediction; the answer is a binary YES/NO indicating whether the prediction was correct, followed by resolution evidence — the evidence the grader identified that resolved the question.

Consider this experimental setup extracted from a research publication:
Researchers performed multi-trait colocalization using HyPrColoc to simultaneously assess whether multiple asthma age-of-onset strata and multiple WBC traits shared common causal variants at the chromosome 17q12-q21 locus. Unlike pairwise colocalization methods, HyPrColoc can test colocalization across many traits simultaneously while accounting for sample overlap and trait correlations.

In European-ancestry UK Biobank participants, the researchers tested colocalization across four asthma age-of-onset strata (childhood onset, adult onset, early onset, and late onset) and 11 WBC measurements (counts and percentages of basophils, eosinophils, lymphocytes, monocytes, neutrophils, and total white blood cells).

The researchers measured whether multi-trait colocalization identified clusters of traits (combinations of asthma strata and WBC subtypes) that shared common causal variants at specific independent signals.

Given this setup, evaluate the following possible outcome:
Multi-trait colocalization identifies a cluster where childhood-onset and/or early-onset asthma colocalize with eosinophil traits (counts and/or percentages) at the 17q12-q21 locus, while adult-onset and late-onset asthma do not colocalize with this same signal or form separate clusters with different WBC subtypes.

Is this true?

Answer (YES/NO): NO